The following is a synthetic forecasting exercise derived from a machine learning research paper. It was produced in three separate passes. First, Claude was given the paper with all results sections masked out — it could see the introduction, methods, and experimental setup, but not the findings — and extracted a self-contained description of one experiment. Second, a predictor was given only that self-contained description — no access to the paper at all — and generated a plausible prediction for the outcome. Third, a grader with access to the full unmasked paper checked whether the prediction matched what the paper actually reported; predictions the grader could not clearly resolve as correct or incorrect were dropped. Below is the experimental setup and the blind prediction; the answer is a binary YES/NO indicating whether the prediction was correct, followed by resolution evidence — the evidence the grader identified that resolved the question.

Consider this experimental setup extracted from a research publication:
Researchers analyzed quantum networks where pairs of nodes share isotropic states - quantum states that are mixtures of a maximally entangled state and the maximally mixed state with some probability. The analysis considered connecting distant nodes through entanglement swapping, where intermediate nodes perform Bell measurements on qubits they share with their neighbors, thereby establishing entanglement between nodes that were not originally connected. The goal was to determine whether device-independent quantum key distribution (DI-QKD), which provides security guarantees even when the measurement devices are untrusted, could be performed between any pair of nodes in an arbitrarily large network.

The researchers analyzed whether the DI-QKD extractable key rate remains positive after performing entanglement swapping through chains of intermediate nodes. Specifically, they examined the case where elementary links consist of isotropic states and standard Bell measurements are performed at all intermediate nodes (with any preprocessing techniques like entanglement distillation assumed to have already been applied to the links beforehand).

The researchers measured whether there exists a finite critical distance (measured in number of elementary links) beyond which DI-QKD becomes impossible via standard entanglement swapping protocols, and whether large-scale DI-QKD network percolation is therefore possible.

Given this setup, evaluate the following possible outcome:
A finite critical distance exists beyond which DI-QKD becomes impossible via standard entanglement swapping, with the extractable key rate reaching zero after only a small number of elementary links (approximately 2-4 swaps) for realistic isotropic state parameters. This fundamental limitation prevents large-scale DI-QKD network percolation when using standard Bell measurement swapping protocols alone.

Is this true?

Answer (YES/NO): YES